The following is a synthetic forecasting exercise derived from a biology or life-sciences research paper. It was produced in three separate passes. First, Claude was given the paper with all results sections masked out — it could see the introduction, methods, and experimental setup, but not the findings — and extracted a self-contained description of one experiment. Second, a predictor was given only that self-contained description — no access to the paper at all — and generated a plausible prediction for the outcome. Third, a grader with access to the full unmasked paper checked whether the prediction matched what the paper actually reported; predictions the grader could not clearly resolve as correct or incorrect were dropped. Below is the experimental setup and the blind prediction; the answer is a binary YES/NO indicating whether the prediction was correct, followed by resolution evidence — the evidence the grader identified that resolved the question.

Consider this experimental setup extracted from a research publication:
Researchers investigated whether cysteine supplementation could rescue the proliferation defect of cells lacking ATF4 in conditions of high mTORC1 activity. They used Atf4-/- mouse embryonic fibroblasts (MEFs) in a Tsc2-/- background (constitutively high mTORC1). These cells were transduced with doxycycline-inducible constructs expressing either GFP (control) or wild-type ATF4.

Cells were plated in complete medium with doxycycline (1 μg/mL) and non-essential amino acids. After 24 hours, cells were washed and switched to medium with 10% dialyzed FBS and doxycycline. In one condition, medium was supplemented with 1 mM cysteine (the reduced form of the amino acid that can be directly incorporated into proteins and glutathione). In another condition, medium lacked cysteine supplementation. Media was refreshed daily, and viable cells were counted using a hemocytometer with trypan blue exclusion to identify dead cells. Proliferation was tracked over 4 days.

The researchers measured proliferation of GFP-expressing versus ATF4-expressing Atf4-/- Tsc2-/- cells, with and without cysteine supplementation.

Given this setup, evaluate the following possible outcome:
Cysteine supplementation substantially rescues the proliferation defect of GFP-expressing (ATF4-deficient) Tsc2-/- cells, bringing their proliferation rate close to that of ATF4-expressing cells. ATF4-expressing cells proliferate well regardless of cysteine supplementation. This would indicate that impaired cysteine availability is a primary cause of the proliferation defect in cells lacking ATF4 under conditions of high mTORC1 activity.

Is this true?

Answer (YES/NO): NO